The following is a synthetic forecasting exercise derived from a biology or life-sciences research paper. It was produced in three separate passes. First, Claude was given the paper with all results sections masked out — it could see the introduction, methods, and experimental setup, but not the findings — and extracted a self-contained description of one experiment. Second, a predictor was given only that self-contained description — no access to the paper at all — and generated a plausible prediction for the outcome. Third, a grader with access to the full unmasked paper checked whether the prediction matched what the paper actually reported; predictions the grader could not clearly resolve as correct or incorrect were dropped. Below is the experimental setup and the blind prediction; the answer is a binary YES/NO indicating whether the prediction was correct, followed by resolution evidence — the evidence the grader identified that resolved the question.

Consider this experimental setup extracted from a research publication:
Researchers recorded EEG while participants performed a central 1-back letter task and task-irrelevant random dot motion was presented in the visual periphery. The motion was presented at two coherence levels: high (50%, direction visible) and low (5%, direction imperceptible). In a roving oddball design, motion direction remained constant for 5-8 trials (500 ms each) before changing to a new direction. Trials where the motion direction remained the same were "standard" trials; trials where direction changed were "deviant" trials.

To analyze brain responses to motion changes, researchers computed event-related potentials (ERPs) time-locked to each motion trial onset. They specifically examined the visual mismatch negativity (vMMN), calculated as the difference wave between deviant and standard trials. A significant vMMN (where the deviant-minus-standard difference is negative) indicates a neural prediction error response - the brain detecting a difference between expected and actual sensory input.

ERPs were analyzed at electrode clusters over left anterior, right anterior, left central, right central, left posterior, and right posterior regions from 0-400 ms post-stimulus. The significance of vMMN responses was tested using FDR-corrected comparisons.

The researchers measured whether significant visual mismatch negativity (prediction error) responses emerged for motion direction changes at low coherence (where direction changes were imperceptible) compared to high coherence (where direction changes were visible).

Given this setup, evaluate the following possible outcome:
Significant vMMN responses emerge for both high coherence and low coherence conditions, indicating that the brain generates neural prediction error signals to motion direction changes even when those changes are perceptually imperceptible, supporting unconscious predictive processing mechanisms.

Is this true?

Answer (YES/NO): YES